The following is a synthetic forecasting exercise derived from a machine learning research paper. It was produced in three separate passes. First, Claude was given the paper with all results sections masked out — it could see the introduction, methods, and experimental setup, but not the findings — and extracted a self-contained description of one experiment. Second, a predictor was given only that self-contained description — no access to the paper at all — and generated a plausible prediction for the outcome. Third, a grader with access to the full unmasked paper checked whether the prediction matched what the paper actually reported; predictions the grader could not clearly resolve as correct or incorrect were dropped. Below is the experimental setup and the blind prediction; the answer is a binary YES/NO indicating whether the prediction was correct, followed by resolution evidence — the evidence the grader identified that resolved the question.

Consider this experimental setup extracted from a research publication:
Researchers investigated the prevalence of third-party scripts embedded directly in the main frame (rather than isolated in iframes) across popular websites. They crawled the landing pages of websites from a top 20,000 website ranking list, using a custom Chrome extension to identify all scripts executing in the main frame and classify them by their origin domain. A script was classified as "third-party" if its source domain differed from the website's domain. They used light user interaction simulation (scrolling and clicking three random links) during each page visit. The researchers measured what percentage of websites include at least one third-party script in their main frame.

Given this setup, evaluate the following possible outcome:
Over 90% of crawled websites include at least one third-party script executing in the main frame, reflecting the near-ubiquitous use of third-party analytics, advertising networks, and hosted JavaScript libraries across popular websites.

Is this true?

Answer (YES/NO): YES